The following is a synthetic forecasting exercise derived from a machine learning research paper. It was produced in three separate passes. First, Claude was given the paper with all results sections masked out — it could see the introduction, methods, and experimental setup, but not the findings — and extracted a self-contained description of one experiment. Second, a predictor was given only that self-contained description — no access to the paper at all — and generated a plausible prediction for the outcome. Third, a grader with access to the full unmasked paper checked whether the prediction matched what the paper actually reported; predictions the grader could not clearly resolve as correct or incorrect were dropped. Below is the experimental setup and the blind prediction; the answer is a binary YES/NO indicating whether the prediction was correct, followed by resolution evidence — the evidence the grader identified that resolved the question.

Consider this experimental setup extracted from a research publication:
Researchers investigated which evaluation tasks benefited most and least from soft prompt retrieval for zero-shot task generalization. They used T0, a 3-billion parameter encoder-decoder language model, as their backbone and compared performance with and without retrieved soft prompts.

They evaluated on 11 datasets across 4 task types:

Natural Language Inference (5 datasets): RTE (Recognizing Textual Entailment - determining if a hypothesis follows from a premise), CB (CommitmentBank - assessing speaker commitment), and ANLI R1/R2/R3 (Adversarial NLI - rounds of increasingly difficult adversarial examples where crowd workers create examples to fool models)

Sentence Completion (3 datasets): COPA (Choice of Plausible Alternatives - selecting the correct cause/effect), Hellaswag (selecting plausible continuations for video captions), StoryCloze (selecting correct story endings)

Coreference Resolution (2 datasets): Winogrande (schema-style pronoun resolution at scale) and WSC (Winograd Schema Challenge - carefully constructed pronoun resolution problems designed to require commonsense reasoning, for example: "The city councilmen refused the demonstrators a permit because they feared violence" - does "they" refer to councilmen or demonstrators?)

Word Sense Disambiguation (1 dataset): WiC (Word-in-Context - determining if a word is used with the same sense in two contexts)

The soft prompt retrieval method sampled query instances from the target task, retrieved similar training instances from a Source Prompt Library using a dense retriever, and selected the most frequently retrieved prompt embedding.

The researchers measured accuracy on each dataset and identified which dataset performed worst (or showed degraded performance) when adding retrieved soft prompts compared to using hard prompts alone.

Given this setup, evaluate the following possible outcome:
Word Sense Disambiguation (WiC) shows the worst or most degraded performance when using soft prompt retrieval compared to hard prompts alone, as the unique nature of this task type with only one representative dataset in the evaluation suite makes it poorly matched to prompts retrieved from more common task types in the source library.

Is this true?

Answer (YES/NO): NO